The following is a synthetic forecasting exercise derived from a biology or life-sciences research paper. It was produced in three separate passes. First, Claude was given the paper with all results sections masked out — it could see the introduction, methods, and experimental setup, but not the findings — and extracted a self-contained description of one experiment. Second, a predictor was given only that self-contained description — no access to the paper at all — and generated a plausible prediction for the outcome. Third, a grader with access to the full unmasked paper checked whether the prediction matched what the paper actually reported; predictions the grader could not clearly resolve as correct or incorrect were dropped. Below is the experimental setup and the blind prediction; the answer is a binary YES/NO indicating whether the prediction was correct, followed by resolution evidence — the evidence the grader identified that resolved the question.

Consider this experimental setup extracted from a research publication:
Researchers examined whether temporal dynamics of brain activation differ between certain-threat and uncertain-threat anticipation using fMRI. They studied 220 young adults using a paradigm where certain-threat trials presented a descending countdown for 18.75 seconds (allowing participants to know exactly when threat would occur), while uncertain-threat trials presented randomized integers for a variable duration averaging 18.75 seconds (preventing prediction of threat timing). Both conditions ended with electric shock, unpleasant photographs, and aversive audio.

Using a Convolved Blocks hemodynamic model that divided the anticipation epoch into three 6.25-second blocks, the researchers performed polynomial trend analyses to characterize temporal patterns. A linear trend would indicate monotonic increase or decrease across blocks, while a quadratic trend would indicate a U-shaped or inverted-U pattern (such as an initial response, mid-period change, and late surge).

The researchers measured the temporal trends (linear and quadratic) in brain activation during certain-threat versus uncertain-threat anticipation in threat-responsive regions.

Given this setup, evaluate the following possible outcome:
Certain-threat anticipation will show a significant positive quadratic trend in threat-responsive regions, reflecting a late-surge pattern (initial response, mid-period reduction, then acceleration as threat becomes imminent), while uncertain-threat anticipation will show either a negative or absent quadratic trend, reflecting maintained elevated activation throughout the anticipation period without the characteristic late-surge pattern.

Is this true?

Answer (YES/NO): YES